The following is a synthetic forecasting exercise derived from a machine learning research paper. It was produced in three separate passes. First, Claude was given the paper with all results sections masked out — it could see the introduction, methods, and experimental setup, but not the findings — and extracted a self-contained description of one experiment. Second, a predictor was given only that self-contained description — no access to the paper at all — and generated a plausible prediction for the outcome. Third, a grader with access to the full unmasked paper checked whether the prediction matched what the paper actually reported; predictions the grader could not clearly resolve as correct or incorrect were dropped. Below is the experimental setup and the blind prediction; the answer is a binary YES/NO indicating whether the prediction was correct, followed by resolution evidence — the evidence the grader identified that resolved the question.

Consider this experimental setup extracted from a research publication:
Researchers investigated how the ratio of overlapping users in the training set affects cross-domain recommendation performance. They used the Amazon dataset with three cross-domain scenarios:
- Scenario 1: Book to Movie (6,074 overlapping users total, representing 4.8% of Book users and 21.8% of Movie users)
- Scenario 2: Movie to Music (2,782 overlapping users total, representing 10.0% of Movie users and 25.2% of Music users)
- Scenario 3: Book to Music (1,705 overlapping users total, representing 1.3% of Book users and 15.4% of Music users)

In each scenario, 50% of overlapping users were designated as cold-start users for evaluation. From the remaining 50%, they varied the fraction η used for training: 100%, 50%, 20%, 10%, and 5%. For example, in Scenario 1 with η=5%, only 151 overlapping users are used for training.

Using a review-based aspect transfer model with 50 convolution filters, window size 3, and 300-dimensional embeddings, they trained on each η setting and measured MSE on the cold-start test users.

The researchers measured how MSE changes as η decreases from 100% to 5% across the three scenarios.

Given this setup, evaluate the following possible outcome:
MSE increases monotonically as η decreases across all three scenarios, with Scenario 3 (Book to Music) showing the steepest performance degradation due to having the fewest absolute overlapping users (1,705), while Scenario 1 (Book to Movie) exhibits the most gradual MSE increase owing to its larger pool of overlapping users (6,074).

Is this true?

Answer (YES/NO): NO